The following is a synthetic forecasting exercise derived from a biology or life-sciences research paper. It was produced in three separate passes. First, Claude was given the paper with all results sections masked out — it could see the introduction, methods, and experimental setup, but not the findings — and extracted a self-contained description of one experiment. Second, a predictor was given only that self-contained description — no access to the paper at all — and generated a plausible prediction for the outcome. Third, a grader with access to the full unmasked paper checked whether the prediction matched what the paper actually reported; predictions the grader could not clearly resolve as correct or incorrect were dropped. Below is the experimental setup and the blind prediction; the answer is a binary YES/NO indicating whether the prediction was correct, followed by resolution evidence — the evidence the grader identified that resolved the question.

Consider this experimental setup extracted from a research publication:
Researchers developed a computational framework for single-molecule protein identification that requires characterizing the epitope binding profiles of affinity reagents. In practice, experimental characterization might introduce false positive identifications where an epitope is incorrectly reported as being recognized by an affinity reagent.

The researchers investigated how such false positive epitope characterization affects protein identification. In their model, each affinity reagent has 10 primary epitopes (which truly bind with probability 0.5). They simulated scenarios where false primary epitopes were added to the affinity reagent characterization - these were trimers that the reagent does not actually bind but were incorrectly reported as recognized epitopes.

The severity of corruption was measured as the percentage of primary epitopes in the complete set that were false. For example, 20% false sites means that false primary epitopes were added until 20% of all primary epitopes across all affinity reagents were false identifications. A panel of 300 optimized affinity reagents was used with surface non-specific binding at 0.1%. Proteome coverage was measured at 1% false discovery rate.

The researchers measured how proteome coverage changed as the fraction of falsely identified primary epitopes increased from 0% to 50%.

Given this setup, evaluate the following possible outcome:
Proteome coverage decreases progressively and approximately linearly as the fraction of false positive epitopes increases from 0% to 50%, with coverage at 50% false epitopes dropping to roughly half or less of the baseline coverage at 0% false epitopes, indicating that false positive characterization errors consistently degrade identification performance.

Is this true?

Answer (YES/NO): NO